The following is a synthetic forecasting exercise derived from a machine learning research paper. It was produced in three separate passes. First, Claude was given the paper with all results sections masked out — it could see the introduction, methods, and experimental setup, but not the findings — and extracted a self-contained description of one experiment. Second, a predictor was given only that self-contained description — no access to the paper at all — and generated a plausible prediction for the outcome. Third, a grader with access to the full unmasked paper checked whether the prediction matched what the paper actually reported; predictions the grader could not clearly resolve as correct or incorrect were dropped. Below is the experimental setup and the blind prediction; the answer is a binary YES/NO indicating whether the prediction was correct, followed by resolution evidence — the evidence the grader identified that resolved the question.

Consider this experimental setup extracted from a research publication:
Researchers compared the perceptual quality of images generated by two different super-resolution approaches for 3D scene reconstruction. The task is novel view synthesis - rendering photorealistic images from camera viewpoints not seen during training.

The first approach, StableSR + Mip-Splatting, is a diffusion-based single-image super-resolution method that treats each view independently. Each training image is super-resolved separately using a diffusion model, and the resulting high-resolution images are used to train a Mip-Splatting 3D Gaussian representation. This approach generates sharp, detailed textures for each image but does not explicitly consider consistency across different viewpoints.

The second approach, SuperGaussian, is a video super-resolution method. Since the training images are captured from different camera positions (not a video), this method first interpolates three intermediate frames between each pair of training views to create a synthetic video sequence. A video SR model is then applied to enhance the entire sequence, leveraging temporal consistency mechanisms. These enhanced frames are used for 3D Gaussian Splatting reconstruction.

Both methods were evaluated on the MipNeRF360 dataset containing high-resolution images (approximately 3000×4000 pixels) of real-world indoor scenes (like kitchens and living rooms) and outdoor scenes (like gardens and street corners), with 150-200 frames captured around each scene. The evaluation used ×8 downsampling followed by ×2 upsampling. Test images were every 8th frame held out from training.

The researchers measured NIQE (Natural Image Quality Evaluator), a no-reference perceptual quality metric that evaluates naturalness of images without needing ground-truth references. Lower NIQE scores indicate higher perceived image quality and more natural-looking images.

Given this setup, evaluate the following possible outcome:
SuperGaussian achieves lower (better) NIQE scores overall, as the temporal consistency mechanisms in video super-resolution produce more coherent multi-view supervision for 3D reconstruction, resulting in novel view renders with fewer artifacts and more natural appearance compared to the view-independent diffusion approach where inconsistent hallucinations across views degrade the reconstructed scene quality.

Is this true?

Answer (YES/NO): YES